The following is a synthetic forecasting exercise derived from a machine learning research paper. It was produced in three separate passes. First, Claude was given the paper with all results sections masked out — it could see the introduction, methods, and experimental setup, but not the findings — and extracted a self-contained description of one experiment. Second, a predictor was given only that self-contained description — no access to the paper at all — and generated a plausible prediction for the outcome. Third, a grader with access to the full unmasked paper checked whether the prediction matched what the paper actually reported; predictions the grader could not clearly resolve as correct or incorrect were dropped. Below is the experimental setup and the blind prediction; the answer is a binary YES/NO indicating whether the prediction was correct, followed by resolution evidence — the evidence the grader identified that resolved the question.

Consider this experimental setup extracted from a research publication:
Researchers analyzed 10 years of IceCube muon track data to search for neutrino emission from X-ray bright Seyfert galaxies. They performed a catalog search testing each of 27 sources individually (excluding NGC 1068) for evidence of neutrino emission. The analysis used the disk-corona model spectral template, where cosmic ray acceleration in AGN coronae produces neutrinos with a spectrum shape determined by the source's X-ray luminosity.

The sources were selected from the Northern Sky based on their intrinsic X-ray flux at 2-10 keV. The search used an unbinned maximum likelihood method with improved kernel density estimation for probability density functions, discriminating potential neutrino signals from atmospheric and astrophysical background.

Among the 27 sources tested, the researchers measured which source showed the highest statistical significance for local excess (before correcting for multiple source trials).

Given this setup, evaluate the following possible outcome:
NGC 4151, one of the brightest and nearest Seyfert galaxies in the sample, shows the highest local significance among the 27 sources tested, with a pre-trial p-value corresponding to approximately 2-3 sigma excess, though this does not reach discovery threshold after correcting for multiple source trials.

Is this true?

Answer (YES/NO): NO